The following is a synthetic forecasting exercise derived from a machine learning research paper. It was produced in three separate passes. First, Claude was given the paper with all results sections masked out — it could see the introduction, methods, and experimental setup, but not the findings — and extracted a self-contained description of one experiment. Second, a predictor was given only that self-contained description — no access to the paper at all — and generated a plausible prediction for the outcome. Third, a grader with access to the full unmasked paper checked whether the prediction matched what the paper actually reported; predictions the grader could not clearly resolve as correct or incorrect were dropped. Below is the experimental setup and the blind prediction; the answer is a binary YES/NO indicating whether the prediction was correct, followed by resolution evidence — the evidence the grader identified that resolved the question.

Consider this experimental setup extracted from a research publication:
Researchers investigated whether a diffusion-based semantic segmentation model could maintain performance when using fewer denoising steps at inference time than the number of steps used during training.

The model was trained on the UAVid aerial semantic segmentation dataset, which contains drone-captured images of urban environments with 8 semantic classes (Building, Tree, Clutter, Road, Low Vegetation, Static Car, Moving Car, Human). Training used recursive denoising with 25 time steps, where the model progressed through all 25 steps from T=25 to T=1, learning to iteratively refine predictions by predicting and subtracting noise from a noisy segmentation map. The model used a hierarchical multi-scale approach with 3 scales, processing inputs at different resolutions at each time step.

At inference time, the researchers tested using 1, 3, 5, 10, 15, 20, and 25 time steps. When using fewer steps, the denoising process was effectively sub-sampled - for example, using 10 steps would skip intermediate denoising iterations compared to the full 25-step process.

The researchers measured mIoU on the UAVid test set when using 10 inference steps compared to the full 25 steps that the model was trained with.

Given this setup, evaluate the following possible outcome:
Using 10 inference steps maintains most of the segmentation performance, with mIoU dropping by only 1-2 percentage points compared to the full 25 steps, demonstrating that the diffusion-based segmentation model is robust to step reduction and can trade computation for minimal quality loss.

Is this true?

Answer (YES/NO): NO